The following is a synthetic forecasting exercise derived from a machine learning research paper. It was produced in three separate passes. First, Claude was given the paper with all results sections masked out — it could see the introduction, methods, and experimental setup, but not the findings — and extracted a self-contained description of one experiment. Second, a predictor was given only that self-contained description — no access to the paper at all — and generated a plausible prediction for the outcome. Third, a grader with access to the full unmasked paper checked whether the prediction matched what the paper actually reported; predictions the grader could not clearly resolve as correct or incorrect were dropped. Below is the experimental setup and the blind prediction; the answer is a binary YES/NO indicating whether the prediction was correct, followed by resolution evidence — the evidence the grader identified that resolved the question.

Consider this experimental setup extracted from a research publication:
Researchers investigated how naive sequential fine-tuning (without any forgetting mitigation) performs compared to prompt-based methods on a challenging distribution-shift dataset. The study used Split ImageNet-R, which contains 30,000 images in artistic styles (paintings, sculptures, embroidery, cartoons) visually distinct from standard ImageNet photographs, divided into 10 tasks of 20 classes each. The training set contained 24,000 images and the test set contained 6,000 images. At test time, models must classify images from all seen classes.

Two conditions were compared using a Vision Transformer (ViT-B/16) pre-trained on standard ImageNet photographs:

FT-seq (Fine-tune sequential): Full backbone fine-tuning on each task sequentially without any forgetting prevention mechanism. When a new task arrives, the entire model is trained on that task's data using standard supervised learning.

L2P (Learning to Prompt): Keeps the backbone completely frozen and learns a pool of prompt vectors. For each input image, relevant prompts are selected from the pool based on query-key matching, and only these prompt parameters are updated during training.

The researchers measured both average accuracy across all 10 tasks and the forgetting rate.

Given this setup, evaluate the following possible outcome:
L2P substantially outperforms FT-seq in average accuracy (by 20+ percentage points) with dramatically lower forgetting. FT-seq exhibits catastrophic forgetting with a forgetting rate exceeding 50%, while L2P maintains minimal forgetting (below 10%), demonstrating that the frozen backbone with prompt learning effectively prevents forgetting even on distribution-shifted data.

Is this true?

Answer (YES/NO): YES